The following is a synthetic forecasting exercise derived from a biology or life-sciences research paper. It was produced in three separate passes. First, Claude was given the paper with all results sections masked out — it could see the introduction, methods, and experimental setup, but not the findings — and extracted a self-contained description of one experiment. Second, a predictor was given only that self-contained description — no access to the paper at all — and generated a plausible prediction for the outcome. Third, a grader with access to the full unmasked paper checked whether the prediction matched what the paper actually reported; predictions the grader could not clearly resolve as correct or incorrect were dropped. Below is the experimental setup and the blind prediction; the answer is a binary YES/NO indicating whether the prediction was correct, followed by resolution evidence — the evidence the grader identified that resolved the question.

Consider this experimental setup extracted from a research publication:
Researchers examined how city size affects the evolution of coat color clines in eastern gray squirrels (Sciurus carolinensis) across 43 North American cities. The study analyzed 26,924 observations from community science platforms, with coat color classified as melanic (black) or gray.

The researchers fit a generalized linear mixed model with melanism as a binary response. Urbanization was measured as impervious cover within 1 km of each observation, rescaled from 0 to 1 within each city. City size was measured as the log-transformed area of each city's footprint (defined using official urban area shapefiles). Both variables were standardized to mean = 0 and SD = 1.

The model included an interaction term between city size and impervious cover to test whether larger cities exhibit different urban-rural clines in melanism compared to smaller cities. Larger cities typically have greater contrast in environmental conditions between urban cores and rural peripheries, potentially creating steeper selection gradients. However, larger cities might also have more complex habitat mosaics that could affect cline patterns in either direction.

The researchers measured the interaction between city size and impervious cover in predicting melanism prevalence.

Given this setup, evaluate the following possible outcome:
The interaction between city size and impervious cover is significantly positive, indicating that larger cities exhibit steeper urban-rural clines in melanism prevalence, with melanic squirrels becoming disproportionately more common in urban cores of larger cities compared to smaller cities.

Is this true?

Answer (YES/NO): YES